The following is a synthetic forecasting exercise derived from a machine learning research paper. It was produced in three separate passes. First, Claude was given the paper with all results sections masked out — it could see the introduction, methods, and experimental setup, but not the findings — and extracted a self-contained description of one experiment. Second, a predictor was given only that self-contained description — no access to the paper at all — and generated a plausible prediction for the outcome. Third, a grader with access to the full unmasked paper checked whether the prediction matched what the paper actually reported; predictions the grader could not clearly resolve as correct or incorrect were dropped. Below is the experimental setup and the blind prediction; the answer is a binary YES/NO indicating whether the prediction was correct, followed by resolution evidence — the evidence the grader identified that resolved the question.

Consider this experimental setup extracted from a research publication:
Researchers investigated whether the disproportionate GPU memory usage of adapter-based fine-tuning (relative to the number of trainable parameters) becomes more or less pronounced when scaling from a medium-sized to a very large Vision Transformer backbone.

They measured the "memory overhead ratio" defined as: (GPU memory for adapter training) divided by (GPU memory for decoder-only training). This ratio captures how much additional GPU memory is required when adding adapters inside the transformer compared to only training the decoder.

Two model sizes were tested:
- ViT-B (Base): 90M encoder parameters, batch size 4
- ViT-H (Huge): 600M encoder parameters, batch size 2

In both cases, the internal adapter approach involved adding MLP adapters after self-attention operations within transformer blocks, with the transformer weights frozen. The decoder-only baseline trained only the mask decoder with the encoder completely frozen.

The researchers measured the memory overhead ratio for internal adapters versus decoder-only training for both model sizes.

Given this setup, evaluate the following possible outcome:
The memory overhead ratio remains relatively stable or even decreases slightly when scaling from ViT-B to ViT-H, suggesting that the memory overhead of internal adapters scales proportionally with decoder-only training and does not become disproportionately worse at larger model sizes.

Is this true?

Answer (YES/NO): NO